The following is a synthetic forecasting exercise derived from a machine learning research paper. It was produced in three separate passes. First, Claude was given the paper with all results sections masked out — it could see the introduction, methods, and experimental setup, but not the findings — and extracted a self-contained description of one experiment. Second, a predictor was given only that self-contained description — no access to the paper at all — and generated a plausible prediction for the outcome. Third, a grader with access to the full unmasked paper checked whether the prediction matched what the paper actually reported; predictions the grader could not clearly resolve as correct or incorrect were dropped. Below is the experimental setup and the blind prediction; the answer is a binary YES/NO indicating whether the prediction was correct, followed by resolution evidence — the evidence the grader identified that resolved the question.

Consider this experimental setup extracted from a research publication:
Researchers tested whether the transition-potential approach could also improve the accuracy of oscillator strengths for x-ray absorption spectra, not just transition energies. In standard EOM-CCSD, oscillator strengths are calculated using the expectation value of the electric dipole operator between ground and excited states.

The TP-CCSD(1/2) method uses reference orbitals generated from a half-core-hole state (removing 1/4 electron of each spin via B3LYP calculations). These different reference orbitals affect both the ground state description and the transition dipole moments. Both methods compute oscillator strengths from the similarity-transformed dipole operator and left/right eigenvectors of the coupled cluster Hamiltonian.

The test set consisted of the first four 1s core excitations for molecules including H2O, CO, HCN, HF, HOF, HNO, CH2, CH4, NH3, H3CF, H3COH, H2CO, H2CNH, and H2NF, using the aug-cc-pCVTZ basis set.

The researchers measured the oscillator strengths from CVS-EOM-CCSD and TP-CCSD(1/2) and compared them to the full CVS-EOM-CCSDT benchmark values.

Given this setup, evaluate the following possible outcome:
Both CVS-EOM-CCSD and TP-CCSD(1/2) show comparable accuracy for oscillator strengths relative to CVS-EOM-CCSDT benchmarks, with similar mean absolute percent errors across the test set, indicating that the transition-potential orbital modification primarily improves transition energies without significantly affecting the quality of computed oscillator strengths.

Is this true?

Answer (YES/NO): NO